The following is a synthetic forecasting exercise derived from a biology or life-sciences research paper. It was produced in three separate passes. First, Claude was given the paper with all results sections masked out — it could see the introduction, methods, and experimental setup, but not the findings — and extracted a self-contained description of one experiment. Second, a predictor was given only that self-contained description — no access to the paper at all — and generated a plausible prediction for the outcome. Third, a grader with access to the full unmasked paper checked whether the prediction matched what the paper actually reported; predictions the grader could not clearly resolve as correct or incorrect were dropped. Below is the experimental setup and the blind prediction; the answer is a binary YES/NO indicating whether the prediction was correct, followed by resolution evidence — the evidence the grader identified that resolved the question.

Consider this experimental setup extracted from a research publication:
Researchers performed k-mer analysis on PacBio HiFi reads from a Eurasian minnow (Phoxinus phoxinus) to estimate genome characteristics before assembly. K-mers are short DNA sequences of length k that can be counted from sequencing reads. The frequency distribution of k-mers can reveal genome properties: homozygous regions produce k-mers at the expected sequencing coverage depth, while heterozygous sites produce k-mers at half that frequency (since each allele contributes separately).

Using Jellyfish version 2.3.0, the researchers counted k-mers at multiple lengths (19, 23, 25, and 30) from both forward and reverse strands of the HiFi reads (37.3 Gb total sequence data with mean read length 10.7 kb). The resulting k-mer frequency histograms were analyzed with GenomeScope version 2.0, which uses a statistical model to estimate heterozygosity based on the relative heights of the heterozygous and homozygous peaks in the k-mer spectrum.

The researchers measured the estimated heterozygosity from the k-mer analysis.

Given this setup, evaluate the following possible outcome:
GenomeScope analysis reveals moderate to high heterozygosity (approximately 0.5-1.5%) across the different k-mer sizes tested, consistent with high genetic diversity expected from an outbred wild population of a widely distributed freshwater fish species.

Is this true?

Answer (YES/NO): YES